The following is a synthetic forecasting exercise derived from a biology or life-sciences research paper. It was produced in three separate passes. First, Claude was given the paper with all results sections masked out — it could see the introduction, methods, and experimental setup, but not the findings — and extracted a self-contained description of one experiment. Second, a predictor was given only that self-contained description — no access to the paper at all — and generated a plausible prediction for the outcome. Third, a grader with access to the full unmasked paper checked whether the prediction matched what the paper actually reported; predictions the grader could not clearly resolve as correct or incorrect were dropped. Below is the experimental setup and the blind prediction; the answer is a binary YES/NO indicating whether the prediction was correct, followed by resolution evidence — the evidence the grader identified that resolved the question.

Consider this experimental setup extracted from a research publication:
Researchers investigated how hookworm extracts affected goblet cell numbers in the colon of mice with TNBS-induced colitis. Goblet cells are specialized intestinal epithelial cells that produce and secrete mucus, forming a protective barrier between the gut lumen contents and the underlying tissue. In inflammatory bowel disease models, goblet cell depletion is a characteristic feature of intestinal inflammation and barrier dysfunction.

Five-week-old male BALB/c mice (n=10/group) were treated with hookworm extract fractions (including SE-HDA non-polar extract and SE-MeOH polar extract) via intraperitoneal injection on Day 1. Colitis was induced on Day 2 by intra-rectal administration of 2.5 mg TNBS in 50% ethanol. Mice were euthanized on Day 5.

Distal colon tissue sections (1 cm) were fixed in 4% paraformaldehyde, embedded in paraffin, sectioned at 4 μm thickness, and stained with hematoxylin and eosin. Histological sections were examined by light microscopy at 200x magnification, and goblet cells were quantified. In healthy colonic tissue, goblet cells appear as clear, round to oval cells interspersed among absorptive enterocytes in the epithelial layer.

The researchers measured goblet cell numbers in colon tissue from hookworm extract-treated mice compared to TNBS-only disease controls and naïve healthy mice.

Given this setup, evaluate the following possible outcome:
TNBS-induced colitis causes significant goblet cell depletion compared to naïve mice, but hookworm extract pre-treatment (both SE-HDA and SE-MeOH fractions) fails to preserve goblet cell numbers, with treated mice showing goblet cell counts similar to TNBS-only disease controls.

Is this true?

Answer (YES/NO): NO